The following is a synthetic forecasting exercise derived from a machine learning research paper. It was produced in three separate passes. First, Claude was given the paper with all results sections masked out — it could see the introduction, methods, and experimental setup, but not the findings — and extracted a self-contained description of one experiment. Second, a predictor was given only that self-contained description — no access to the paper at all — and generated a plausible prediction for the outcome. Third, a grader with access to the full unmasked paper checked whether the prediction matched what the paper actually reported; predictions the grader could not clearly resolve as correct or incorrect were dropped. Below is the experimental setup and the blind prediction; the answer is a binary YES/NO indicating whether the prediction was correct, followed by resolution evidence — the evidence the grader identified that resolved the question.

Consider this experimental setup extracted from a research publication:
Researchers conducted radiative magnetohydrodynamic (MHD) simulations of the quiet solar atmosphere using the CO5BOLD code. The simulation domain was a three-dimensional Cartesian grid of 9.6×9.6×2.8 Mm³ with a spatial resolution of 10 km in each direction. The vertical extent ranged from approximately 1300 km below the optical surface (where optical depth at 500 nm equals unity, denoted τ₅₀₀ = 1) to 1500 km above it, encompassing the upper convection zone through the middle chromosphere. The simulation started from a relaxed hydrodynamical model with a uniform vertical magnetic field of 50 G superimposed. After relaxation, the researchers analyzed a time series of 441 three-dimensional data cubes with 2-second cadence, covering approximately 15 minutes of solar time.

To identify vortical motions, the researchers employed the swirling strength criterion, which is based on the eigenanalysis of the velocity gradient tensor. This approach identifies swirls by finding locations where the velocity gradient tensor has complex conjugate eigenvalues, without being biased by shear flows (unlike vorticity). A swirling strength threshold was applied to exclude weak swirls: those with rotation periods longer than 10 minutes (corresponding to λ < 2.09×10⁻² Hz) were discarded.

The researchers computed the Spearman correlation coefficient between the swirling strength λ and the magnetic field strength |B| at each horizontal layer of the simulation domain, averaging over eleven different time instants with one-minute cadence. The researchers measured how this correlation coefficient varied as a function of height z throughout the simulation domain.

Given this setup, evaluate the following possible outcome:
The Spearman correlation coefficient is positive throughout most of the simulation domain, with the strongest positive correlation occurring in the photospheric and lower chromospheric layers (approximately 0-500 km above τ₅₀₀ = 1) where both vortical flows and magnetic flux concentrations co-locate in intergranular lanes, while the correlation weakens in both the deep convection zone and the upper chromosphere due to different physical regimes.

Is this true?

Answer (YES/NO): NO